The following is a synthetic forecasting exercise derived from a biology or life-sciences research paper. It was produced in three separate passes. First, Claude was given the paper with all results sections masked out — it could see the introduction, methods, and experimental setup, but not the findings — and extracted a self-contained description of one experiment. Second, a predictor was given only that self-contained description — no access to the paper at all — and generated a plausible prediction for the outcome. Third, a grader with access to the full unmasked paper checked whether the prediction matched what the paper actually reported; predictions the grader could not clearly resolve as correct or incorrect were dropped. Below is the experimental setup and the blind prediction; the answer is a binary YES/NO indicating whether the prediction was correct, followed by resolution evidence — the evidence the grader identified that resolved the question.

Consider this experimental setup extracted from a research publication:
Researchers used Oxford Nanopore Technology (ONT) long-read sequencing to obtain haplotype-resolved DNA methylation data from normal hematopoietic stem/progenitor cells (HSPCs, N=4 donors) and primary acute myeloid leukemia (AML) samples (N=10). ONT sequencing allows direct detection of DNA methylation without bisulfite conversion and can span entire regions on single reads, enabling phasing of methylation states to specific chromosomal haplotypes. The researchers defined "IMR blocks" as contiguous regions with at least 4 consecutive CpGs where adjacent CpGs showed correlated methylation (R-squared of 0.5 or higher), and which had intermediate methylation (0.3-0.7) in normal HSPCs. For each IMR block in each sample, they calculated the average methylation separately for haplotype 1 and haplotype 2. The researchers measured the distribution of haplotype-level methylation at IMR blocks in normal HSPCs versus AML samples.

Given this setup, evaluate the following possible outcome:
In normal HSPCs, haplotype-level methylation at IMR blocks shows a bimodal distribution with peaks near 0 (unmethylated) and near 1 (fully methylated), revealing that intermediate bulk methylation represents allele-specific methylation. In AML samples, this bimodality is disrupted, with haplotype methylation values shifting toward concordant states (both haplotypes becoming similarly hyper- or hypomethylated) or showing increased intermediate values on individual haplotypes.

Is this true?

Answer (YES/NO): NO